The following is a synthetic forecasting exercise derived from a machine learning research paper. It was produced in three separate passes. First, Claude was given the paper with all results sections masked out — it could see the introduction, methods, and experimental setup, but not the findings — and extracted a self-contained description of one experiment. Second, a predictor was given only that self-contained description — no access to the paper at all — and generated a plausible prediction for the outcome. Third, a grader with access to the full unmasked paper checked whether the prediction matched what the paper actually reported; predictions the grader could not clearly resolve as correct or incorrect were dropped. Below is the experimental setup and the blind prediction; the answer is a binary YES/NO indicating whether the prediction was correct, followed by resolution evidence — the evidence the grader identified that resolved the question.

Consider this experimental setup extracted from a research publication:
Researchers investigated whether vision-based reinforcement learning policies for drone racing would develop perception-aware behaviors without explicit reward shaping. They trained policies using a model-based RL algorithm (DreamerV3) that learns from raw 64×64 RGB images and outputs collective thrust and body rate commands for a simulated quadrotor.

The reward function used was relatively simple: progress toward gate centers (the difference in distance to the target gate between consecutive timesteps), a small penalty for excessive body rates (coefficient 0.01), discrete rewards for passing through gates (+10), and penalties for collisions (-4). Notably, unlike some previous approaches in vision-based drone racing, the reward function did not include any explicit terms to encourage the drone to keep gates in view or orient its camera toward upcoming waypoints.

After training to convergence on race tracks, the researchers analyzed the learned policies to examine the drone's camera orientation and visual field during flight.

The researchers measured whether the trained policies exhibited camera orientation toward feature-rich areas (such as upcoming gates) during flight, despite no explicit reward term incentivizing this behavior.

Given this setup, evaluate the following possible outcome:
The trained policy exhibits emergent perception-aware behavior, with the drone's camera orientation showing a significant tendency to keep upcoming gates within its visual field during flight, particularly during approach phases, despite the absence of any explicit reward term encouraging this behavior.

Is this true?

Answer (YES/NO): YES